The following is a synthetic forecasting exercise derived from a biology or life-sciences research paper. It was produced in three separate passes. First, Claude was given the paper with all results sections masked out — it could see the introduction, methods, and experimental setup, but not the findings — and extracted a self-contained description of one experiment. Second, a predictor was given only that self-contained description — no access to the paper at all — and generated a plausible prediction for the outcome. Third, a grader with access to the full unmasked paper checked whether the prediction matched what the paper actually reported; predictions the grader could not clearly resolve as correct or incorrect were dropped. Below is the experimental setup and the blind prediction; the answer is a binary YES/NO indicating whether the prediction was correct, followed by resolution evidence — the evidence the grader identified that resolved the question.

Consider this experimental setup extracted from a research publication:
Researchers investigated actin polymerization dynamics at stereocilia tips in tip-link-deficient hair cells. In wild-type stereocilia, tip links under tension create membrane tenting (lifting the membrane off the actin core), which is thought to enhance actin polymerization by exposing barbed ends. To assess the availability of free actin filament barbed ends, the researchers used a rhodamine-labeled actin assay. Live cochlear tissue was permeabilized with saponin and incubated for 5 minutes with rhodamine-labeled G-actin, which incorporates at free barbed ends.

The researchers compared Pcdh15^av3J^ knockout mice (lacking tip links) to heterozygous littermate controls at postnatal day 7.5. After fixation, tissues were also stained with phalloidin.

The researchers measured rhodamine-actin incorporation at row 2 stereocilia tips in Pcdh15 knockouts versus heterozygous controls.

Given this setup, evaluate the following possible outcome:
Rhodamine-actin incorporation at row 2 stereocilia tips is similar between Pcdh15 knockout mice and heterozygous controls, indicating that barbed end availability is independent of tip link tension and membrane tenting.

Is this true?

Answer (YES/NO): NO